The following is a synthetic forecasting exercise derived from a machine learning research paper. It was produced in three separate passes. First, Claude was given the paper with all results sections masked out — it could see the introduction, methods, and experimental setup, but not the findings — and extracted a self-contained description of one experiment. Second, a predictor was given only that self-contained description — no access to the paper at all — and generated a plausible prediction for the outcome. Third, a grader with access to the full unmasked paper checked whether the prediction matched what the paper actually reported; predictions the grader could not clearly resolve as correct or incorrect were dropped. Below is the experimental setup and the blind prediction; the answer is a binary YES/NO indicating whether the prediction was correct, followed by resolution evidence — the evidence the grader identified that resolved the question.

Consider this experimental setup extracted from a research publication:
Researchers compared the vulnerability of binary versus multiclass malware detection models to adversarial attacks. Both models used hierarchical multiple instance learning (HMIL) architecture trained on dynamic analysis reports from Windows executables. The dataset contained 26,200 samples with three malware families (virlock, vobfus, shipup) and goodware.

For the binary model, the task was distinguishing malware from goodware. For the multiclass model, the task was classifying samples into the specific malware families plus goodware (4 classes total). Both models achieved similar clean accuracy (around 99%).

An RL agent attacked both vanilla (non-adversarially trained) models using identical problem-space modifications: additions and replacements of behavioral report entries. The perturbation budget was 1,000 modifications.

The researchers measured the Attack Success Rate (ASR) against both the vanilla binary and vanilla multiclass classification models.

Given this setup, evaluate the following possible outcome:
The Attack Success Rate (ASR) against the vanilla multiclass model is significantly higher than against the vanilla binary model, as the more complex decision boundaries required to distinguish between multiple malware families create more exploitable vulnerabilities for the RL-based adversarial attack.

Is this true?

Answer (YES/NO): YES